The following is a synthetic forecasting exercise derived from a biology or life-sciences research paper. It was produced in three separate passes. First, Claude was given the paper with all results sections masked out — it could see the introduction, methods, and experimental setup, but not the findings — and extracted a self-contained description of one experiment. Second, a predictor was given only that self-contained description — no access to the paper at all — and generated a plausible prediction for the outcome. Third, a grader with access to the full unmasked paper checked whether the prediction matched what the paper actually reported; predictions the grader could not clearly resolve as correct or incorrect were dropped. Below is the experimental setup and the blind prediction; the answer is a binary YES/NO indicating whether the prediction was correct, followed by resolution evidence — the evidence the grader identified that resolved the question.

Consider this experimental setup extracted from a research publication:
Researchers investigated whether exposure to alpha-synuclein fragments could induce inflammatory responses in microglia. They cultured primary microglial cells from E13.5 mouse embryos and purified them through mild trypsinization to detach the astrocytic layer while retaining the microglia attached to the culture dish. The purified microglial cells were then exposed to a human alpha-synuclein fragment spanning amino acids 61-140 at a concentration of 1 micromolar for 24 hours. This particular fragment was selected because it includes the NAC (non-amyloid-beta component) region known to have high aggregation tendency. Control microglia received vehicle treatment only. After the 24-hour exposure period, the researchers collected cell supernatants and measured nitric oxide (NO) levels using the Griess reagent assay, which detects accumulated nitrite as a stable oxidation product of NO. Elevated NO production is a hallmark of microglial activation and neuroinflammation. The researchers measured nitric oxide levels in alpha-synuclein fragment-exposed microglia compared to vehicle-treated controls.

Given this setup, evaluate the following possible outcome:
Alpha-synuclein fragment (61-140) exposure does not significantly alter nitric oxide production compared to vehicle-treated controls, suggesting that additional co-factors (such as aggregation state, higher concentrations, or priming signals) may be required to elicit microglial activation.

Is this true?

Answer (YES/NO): NO